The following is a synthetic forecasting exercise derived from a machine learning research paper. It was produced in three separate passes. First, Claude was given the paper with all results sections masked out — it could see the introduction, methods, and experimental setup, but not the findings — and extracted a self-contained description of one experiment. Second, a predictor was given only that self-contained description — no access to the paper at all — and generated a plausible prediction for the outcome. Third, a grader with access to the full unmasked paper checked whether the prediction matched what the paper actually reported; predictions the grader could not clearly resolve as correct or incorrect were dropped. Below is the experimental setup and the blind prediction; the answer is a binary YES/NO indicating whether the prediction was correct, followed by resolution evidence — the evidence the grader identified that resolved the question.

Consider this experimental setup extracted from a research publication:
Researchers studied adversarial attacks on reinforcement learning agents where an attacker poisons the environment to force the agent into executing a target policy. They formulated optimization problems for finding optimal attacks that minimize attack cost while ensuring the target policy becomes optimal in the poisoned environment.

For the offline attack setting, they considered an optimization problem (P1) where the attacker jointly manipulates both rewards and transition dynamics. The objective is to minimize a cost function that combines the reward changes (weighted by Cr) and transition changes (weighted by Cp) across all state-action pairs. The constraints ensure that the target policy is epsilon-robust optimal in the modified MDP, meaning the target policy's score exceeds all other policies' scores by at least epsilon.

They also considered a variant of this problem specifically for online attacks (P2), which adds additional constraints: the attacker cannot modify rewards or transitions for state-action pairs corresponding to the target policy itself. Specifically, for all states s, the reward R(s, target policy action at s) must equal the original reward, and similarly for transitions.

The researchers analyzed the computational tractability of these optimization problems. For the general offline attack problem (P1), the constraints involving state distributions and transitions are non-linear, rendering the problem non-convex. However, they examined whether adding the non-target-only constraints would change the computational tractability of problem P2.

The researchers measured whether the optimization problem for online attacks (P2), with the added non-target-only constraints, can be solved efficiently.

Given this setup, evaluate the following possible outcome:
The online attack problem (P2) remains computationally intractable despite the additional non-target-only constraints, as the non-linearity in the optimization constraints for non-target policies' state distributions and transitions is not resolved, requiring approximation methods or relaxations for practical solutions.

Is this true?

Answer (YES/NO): NO